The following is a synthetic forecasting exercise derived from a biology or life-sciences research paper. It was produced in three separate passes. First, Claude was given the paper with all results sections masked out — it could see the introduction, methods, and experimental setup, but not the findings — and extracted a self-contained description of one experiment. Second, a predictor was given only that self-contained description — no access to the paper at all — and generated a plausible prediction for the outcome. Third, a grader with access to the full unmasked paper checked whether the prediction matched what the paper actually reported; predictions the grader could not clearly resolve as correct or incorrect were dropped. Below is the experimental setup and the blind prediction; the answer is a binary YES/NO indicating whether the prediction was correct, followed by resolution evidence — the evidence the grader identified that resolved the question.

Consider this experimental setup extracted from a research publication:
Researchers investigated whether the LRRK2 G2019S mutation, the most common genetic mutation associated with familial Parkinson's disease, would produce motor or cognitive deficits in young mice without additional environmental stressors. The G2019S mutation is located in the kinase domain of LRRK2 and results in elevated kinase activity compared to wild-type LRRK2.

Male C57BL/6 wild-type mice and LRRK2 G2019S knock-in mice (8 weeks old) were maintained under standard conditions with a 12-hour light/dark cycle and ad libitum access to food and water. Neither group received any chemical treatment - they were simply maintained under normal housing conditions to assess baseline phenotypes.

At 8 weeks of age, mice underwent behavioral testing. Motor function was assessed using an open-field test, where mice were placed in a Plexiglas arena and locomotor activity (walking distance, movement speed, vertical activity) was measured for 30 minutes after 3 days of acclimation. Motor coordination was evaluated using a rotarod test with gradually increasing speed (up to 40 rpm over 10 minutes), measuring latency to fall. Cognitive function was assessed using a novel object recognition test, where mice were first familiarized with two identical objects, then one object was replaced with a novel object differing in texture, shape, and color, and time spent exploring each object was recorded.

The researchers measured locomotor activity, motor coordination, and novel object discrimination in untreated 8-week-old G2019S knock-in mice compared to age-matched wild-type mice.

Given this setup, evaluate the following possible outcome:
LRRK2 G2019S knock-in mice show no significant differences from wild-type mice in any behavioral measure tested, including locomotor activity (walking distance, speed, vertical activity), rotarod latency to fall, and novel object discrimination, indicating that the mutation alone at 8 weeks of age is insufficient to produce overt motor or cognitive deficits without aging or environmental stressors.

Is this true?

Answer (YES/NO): YES